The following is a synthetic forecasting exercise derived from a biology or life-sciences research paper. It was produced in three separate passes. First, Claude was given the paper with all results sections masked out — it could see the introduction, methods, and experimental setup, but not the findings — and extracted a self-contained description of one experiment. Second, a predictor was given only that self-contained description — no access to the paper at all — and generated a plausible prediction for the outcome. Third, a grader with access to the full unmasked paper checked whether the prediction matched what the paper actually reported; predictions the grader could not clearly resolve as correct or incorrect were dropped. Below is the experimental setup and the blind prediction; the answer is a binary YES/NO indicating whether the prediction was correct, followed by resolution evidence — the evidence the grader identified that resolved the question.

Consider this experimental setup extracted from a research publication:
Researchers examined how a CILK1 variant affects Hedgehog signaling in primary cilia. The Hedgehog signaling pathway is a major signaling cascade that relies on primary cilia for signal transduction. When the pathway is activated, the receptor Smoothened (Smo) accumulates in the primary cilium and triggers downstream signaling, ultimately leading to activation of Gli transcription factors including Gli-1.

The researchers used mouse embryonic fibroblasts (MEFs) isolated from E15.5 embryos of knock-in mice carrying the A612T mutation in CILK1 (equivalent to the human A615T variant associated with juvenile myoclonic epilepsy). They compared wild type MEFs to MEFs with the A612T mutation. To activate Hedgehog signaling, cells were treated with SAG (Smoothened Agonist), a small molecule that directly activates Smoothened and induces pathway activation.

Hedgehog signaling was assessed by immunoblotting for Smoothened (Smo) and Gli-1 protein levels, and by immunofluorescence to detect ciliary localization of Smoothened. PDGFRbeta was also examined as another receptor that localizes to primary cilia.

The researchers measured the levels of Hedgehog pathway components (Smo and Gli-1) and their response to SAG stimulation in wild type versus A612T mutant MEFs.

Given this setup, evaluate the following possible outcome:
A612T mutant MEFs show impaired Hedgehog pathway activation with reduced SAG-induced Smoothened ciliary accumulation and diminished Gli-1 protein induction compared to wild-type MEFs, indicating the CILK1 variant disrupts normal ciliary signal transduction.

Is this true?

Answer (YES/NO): NO